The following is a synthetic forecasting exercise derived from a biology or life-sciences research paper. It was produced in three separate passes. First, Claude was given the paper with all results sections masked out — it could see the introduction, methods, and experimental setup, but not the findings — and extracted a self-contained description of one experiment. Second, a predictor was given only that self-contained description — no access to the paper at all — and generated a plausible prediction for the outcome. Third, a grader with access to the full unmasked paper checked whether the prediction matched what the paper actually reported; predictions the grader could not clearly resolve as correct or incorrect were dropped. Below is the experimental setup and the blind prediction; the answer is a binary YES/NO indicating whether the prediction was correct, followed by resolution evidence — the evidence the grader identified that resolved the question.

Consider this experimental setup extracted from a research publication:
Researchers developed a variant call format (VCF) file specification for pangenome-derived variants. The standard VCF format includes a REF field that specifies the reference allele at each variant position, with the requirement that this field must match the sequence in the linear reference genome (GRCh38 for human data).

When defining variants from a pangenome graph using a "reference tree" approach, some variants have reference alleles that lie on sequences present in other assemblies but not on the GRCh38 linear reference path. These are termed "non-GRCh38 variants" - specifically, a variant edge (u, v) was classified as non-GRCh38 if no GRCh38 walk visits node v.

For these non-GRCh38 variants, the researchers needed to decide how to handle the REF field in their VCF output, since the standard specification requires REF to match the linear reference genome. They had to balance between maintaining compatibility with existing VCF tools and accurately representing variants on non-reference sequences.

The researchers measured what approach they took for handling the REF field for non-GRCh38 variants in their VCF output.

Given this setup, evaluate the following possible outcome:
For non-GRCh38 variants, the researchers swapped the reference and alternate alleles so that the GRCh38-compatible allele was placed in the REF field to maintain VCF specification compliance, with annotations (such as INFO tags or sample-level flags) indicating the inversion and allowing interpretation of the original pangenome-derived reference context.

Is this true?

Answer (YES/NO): NO